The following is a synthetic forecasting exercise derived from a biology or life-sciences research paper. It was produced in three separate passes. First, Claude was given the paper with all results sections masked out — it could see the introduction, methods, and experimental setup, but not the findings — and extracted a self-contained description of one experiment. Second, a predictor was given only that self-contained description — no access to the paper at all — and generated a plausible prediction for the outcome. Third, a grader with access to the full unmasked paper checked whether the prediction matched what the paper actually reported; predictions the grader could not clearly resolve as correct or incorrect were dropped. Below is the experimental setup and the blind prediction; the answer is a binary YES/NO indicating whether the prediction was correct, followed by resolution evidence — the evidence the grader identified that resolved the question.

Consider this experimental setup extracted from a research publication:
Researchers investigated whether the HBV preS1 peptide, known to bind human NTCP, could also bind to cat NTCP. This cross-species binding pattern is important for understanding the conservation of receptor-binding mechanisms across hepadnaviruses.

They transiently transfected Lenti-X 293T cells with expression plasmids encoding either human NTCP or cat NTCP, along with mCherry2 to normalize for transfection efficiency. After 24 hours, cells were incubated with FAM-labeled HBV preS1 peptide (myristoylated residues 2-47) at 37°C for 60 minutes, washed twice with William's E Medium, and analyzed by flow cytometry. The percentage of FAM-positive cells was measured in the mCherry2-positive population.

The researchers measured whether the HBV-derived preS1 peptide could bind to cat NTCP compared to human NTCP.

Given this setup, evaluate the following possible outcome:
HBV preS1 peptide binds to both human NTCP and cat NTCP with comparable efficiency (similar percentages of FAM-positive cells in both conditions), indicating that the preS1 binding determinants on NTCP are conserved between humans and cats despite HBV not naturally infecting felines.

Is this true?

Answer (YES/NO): YES